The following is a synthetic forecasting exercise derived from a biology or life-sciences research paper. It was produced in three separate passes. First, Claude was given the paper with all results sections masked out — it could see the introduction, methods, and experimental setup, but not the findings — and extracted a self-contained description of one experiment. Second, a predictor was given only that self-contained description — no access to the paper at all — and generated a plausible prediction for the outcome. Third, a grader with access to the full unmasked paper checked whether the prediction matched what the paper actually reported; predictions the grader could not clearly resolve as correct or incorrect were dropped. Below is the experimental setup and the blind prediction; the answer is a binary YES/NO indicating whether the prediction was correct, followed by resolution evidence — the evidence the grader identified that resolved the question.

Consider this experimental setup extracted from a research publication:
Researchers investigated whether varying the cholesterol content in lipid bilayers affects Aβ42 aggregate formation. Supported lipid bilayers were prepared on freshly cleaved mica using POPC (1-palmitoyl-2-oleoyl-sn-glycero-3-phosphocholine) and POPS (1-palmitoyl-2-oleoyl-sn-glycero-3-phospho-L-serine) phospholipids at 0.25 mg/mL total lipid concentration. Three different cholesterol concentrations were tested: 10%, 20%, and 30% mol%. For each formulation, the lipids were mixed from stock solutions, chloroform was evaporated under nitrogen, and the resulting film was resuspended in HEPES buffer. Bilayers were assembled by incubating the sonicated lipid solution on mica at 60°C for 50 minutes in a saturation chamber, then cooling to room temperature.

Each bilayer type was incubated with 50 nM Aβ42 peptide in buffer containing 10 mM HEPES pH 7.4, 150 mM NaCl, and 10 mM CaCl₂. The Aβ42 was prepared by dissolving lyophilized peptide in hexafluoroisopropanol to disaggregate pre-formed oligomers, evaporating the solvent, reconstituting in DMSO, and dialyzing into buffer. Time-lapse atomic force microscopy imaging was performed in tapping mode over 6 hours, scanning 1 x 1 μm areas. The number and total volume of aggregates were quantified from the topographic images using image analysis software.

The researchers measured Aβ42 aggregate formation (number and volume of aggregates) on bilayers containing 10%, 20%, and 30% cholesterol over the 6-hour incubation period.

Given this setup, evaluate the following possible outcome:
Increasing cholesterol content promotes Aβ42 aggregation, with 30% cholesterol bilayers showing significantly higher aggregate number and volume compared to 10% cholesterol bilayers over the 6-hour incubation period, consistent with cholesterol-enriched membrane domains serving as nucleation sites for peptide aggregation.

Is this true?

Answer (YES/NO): YES